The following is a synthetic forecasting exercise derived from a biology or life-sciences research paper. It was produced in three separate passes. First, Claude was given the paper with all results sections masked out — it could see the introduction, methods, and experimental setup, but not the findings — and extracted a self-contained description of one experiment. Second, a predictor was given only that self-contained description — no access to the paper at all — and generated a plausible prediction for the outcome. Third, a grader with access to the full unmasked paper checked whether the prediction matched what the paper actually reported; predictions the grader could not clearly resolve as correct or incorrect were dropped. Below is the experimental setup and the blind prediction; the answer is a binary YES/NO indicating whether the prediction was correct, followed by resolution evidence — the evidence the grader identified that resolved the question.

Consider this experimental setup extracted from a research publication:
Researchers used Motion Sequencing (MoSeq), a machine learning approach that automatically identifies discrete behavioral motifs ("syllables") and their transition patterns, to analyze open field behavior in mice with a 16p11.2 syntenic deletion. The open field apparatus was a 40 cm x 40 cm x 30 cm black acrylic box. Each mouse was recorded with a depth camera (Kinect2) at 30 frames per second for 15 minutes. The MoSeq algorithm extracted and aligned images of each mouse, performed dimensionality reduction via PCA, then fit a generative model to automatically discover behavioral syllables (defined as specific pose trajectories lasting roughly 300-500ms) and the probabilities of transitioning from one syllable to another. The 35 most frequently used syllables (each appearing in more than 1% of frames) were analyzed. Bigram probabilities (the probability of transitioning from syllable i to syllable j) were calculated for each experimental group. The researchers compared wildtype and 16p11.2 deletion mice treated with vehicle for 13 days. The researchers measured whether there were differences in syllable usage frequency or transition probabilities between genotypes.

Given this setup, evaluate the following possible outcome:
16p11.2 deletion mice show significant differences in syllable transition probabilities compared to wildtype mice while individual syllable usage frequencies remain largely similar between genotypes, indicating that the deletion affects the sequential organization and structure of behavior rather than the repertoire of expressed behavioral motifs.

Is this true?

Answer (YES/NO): NO